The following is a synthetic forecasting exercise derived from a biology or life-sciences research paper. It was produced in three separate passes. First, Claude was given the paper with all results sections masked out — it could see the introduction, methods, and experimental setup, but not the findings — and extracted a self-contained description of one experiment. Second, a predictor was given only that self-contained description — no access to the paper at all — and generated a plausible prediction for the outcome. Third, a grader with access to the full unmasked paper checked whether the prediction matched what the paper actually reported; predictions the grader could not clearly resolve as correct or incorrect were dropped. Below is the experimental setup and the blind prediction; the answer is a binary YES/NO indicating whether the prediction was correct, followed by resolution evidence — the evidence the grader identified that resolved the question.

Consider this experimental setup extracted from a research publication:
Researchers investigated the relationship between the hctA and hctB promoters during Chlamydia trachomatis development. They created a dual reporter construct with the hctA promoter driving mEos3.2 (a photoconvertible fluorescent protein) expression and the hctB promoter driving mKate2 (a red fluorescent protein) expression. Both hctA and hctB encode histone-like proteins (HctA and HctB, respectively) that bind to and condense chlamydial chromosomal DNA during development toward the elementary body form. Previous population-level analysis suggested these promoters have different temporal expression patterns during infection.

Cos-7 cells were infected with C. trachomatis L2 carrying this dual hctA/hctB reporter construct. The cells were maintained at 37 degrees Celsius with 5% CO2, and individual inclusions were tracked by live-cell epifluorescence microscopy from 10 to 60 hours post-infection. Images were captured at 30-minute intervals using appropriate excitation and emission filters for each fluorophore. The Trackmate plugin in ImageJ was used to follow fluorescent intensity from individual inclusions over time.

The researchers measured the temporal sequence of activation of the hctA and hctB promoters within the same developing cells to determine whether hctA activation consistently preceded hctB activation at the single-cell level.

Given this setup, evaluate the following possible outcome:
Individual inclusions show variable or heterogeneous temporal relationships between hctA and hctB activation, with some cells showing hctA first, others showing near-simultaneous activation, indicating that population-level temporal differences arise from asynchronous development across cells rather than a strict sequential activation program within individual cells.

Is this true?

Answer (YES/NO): NO